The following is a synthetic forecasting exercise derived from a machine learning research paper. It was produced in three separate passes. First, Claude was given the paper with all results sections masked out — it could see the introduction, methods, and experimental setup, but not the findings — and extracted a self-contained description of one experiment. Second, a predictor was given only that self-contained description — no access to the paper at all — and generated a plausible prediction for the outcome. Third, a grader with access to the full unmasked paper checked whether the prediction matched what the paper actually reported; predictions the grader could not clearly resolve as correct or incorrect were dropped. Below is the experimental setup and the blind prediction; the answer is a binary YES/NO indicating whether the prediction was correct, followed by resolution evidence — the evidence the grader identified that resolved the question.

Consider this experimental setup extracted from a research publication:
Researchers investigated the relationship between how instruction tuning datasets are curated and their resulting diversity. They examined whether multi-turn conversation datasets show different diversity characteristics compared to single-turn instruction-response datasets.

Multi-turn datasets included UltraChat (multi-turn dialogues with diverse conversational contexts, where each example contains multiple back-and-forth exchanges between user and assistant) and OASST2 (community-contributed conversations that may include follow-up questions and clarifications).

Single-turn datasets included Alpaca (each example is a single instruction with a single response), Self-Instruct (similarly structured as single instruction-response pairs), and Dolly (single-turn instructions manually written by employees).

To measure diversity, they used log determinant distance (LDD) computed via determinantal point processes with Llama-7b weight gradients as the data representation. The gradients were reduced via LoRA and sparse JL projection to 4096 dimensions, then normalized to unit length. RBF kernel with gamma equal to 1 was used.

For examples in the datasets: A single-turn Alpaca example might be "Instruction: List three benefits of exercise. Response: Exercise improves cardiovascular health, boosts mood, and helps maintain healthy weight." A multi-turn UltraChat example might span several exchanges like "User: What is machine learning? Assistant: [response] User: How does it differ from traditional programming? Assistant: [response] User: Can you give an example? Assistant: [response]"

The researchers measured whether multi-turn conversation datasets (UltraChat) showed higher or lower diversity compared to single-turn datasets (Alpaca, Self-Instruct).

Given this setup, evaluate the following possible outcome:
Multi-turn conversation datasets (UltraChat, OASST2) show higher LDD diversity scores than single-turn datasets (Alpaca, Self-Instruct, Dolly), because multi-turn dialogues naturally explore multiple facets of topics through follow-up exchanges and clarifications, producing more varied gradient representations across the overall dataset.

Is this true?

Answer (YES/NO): NO